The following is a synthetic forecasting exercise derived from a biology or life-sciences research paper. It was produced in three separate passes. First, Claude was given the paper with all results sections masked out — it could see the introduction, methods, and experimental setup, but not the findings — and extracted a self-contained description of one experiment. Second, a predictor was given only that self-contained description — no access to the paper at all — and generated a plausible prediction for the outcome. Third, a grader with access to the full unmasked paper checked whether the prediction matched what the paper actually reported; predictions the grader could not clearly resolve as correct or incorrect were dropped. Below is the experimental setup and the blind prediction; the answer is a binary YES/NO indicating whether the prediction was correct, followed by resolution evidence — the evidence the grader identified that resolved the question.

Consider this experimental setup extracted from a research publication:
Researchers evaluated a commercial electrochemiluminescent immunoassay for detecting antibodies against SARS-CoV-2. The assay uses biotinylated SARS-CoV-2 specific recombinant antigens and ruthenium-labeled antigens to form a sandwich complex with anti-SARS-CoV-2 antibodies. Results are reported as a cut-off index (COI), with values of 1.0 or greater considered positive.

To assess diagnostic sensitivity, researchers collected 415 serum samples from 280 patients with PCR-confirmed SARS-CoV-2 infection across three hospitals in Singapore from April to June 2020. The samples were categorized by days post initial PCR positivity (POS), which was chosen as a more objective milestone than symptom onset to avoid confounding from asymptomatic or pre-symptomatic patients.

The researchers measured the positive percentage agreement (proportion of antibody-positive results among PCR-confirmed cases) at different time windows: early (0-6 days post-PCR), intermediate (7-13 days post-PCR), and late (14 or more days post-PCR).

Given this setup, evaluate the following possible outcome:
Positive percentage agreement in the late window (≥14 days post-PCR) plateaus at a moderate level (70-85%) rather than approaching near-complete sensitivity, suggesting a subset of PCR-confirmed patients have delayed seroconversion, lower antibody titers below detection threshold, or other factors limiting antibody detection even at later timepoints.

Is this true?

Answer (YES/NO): NO